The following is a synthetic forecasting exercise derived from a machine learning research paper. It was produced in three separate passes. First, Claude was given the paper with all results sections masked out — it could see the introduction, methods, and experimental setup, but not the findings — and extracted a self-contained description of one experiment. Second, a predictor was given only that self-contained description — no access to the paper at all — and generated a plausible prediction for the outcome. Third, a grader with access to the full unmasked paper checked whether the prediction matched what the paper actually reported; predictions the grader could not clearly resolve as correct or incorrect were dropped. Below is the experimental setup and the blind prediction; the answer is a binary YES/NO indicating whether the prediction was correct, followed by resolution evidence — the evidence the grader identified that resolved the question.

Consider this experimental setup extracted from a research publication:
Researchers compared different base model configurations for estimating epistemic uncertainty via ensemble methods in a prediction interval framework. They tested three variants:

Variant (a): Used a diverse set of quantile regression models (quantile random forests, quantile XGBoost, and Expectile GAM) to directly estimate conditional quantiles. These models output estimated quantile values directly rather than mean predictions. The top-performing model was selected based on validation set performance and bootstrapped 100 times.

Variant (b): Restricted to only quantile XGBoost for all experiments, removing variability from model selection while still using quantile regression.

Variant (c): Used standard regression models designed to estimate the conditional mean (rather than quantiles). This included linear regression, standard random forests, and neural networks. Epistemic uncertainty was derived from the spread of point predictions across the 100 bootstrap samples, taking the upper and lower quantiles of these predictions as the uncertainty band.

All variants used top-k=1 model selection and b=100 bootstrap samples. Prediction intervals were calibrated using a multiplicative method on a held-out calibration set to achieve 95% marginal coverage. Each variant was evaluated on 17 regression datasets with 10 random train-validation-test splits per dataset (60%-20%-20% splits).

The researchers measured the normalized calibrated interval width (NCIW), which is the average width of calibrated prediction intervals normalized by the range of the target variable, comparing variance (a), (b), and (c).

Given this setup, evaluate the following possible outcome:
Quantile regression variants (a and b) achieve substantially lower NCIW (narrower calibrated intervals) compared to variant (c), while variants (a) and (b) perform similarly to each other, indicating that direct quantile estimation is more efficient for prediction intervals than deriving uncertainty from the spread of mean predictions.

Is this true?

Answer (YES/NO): NO